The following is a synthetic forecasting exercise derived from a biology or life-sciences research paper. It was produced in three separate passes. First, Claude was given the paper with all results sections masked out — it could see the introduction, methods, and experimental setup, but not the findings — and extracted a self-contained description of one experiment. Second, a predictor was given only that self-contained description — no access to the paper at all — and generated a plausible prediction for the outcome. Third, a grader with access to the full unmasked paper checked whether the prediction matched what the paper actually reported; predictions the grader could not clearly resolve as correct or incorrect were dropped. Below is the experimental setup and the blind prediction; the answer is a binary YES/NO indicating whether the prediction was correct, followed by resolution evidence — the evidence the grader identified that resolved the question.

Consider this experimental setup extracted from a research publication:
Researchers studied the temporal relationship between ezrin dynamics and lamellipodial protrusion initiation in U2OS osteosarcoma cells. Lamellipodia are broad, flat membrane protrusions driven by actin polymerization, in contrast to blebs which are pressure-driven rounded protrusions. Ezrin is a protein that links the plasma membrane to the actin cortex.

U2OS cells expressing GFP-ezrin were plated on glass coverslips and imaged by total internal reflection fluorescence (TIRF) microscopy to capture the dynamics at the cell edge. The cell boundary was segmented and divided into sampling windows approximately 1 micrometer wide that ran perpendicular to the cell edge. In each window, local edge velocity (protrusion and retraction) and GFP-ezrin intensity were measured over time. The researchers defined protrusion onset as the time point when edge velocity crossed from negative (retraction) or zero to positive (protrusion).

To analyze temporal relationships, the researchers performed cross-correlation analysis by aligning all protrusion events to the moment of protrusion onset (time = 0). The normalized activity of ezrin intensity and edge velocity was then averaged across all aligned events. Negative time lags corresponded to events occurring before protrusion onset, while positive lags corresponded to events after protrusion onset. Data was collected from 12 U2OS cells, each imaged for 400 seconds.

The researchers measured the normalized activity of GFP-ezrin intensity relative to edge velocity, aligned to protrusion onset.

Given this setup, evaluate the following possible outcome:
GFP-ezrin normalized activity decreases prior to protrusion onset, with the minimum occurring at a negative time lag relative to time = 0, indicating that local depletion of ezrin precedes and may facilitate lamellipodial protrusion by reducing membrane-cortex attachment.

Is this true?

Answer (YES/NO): NO